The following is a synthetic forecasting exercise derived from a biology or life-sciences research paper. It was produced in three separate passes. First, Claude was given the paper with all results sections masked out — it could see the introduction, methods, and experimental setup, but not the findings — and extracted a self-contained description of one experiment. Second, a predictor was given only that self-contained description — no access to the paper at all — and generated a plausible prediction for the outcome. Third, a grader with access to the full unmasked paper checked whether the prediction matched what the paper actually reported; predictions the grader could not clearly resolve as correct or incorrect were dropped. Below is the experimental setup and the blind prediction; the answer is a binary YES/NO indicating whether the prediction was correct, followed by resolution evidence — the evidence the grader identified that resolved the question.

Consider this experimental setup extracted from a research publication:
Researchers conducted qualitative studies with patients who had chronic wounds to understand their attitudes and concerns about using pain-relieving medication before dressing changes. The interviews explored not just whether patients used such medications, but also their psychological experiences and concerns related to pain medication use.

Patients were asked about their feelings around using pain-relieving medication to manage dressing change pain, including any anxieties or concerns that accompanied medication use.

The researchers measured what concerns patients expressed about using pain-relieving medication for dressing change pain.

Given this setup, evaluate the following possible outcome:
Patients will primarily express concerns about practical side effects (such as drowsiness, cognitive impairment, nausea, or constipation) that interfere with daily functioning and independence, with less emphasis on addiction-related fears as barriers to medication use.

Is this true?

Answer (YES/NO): NO